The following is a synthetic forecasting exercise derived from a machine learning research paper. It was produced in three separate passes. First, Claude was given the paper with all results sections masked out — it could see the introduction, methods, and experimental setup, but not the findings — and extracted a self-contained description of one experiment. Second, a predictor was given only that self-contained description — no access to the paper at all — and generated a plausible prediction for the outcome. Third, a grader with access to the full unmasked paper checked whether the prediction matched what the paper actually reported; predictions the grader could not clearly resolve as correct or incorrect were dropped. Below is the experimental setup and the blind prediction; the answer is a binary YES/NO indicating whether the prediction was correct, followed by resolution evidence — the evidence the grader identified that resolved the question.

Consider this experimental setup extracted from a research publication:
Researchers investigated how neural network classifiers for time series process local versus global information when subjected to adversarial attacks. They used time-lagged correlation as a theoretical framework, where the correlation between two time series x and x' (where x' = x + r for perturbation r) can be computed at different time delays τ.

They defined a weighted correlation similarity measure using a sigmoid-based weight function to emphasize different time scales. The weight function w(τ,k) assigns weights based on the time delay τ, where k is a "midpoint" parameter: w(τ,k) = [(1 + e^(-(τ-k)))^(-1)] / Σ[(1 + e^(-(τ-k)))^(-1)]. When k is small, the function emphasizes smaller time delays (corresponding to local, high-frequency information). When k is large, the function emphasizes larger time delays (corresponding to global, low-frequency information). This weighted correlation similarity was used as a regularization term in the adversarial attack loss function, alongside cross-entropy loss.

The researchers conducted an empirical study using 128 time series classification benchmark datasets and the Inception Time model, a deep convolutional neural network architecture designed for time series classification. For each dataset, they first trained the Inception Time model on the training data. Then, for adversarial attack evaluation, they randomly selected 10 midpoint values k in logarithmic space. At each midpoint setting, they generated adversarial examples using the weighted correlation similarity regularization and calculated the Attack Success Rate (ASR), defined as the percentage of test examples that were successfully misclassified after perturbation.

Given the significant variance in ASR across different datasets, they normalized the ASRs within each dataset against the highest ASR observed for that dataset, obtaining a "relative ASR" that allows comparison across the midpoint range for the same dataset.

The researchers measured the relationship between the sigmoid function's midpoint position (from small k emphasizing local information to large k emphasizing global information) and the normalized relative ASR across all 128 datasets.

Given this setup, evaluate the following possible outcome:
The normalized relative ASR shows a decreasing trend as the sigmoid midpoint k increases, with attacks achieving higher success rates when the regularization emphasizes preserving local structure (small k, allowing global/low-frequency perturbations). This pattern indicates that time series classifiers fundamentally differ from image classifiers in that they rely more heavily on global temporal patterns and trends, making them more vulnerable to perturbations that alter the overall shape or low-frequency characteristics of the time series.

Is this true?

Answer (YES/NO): NO